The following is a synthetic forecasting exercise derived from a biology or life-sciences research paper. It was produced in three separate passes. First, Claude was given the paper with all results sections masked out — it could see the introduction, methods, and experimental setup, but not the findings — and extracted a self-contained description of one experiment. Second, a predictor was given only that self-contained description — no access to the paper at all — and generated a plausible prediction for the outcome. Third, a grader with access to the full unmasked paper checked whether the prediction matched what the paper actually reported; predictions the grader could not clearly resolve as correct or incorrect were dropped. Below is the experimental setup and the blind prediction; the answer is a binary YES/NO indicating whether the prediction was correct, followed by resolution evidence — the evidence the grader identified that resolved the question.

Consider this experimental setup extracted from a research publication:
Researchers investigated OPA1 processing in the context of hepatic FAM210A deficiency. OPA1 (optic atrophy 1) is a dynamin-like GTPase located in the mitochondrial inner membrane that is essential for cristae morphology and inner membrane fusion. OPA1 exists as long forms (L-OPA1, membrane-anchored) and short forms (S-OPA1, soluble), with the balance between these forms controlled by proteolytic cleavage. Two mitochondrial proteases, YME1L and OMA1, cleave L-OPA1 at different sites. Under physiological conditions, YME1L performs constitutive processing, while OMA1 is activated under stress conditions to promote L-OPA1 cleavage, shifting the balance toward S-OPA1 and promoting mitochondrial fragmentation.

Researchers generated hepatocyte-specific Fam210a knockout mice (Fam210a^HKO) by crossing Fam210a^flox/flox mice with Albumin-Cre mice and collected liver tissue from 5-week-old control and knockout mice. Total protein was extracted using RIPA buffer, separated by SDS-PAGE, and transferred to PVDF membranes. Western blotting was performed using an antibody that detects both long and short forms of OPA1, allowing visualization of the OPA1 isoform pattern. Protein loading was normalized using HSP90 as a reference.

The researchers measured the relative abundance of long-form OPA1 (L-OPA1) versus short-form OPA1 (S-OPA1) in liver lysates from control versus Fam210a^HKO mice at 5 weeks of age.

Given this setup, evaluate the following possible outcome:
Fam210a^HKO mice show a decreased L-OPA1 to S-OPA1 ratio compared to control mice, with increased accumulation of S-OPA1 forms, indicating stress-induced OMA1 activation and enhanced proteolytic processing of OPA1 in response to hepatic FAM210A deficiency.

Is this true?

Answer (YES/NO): NO